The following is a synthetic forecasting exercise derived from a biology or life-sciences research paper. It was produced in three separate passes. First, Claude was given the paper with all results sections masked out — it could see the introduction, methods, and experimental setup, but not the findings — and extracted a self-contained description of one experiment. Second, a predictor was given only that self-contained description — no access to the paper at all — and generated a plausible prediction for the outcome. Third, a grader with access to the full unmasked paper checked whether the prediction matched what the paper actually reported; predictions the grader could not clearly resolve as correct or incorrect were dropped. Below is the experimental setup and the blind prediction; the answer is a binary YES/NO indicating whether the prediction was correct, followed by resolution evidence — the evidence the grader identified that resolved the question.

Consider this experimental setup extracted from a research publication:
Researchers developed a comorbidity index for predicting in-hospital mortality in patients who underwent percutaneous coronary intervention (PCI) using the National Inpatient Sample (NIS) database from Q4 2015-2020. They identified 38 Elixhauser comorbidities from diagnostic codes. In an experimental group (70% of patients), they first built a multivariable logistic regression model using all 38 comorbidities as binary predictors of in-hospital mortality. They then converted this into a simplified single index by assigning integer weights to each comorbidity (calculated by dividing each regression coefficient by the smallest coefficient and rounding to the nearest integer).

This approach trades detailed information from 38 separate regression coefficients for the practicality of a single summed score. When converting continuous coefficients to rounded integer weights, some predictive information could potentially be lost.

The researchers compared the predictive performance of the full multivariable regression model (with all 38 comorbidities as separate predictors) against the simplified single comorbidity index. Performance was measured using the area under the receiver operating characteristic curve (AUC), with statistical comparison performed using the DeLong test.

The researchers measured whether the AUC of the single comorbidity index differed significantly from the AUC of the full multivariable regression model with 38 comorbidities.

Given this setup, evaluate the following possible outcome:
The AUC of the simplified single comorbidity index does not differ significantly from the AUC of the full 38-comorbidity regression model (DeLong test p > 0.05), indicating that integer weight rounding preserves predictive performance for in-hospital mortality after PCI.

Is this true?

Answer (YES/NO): NO